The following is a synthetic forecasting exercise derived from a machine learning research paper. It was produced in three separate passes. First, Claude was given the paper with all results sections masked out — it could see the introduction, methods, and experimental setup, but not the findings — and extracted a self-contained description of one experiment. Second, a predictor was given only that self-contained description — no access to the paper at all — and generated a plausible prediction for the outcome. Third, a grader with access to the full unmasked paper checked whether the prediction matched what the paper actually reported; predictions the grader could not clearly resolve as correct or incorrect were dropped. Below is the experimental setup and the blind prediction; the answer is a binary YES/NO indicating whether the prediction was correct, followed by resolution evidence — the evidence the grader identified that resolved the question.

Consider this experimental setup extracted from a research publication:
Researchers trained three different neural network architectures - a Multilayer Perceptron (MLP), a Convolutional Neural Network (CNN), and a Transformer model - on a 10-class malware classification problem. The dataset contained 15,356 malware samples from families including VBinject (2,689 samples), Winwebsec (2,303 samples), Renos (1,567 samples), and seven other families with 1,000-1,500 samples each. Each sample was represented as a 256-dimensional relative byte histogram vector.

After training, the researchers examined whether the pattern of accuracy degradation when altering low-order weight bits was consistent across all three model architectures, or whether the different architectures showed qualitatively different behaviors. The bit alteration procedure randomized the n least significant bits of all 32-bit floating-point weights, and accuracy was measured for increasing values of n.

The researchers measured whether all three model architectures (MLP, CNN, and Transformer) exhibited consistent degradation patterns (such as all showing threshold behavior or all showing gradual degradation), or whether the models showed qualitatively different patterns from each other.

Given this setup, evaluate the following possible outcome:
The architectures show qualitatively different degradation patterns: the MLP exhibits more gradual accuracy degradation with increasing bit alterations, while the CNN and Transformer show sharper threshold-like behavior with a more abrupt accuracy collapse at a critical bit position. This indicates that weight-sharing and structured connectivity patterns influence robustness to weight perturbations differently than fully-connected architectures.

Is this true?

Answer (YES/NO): NO